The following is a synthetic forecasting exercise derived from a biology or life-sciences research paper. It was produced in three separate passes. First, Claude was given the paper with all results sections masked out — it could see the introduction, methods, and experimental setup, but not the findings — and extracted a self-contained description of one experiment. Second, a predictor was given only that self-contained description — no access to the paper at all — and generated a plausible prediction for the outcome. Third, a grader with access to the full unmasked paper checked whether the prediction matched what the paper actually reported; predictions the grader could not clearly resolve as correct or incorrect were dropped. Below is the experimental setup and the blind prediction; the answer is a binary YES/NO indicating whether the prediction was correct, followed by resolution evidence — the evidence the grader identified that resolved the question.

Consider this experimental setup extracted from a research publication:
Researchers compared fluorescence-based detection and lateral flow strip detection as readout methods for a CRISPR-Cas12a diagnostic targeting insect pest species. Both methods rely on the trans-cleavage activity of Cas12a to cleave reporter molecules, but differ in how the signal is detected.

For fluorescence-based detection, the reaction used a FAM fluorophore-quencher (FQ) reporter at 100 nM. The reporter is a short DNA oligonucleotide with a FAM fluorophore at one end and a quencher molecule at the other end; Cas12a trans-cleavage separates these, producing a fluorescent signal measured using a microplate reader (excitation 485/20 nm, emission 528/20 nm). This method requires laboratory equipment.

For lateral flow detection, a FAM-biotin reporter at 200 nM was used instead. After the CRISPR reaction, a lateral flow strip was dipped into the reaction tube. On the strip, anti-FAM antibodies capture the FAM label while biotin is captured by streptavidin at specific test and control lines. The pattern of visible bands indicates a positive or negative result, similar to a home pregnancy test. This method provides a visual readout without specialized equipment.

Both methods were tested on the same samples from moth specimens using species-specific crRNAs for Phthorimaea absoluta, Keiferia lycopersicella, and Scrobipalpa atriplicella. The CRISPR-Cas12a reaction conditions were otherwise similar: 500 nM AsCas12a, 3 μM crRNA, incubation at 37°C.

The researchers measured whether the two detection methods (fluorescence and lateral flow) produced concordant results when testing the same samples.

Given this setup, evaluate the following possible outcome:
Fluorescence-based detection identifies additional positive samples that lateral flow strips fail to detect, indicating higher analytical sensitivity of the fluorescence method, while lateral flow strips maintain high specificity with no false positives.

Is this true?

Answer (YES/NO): NO